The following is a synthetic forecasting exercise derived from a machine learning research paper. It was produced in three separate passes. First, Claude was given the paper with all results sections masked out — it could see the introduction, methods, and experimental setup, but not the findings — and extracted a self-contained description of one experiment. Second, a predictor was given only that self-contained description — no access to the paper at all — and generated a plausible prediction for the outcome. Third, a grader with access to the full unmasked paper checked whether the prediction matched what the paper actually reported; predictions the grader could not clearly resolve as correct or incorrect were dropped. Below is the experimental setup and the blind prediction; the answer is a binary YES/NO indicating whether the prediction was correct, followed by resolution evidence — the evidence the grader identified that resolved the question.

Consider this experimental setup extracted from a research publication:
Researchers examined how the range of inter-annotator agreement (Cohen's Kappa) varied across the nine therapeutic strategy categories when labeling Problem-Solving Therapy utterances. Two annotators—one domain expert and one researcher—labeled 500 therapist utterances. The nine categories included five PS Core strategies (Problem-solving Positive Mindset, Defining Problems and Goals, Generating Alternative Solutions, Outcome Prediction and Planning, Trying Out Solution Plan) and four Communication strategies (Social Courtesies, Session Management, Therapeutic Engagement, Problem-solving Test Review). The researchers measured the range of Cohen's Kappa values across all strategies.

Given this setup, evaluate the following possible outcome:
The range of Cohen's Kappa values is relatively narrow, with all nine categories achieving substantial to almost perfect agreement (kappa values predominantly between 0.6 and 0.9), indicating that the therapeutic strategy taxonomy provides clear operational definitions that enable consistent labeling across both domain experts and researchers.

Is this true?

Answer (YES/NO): YES